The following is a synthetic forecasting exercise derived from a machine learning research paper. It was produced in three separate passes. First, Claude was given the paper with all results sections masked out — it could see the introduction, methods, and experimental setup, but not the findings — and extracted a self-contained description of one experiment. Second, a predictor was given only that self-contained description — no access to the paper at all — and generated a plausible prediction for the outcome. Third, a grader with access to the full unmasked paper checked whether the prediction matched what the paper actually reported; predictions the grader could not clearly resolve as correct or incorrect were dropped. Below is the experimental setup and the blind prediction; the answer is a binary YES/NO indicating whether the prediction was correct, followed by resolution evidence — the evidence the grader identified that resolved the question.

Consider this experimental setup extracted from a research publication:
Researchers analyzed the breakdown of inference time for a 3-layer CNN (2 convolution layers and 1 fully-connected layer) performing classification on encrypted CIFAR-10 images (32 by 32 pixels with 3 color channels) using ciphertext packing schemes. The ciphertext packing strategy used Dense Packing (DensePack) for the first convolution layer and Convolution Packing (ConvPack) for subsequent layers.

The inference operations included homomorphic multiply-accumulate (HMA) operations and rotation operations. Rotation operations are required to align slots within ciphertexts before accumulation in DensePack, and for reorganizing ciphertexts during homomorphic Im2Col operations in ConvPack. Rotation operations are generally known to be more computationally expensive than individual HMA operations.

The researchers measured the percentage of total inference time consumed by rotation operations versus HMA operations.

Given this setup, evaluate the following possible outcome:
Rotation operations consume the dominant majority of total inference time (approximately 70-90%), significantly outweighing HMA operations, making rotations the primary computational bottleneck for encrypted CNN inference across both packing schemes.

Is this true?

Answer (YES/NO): NO